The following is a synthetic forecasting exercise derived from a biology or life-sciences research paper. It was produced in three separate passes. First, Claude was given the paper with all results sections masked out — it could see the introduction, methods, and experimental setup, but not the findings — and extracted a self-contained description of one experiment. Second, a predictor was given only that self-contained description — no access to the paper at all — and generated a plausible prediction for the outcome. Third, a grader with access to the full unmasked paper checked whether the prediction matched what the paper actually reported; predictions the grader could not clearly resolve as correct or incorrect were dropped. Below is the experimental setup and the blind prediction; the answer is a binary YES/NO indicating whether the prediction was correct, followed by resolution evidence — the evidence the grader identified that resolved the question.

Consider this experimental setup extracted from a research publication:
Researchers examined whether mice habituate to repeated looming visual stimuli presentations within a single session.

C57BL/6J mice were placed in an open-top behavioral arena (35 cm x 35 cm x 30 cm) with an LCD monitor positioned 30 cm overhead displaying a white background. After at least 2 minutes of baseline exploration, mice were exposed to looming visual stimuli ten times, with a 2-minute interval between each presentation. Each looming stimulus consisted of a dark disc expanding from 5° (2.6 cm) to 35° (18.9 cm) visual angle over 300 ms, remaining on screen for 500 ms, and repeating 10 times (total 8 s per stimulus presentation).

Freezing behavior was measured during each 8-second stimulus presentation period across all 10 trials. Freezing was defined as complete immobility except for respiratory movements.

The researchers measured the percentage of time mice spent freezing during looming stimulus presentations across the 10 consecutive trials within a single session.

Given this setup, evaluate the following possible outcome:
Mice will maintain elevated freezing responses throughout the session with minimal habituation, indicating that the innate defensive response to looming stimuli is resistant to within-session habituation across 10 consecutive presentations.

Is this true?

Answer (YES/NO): NO